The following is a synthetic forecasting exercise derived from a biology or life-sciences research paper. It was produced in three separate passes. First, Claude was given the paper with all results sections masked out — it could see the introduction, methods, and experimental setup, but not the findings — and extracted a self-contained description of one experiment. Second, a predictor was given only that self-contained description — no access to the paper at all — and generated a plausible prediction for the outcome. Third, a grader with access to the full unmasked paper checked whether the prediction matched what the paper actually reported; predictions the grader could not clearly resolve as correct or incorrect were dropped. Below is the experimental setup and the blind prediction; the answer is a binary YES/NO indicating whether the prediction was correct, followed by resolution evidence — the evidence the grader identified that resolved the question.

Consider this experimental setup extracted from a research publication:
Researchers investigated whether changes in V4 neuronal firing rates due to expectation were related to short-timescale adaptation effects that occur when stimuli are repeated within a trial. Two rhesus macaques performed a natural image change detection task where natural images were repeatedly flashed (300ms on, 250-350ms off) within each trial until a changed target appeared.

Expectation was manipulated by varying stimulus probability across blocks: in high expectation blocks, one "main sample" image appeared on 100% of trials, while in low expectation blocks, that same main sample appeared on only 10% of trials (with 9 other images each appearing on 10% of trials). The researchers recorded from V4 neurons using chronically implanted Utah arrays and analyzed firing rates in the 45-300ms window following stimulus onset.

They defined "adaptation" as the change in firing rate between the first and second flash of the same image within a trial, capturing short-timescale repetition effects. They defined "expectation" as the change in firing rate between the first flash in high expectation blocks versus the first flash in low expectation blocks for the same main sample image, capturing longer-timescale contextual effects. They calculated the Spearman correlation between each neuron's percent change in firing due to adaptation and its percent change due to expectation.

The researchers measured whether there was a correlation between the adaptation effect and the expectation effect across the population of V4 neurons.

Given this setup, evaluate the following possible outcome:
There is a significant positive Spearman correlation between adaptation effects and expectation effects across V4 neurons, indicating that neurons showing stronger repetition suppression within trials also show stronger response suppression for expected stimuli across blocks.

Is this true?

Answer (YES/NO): YES